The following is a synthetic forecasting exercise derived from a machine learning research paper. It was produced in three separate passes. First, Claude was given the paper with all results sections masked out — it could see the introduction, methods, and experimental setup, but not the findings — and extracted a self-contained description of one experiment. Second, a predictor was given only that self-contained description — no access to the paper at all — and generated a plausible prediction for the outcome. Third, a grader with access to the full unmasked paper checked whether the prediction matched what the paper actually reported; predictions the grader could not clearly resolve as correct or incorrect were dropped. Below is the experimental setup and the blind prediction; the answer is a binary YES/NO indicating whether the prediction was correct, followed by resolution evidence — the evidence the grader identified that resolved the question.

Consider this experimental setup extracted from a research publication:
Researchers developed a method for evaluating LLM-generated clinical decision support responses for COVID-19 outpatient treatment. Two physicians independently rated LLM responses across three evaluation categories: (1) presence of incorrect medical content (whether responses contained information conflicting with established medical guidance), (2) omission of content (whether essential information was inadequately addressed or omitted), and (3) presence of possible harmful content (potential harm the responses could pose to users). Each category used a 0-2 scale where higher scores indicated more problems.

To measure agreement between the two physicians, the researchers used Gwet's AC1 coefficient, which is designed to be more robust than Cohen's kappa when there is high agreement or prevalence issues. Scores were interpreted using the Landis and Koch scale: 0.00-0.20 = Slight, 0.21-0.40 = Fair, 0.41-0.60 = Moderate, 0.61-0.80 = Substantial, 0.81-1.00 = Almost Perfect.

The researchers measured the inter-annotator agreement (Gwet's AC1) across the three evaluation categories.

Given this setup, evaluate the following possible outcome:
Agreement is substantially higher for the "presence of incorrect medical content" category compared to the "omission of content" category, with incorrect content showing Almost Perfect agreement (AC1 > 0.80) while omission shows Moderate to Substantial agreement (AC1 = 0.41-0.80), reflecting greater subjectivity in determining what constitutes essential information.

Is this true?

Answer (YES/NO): YES